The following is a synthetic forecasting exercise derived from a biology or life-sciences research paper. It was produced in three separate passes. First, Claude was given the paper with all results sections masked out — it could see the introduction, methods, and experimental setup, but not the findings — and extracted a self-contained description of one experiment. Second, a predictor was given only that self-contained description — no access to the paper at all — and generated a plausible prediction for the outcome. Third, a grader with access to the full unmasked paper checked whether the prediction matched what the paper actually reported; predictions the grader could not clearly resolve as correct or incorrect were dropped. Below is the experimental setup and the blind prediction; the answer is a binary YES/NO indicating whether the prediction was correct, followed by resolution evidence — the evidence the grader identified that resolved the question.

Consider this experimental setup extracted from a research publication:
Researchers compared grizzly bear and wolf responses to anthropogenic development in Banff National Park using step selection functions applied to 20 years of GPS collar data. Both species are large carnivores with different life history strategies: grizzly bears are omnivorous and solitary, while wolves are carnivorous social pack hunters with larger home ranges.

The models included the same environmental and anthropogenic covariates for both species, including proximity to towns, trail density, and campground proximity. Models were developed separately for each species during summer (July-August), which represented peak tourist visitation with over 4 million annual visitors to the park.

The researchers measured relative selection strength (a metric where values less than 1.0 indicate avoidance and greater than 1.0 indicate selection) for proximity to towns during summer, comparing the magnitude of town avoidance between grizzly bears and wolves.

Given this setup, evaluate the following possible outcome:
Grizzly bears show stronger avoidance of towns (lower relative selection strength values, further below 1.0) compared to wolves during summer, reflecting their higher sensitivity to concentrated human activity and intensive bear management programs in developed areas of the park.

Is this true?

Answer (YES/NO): NO